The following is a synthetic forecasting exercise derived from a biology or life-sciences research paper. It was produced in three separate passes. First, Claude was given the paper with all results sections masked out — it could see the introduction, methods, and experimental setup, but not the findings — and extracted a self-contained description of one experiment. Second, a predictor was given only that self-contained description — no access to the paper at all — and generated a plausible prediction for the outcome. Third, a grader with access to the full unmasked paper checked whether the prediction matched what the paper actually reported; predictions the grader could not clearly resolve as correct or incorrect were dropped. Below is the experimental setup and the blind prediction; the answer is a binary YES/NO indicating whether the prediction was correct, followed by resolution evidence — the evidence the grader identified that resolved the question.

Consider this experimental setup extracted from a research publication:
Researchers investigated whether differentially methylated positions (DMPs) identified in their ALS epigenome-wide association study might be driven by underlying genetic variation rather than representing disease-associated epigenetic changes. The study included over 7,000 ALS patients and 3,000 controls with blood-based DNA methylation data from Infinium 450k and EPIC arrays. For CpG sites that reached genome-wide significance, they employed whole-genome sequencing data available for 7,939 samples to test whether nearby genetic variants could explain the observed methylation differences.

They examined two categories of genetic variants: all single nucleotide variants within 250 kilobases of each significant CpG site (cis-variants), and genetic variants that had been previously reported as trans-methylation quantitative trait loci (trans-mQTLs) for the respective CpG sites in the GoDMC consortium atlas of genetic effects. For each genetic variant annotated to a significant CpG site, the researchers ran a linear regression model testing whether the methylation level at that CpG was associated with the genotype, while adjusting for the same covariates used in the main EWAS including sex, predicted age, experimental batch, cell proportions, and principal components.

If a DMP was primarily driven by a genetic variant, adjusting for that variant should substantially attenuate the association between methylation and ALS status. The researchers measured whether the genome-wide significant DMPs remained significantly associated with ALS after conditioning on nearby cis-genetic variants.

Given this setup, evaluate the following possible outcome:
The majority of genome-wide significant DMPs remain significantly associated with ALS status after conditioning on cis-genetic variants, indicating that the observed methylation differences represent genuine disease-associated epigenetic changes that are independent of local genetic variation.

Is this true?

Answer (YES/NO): YES